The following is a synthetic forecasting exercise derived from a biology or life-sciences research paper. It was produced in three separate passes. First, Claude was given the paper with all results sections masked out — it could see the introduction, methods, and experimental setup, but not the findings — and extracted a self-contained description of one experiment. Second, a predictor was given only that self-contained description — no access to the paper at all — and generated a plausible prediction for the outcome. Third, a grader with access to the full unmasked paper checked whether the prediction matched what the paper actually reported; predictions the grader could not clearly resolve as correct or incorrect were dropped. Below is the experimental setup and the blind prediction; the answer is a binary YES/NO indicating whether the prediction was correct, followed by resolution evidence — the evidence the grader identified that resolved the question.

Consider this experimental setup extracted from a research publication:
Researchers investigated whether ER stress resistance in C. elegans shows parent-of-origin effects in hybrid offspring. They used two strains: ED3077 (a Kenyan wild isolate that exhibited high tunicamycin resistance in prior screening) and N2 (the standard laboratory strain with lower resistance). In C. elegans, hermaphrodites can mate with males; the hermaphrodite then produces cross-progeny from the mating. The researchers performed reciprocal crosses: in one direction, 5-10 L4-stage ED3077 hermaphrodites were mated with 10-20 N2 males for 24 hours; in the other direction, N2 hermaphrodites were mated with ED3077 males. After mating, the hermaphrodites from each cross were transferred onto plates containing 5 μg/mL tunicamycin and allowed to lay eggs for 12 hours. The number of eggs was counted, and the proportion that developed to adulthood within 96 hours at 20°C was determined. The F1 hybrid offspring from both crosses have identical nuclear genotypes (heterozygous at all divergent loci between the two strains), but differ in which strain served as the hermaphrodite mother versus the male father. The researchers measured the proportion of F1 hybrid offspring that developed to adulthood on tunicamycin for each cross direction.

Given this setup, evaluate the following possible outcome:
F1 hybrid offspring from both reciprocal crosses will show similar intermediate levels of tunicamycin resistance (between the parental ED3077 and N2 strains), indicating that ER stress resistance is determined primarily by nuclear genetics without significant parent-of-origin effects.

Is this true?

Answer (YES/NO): NO